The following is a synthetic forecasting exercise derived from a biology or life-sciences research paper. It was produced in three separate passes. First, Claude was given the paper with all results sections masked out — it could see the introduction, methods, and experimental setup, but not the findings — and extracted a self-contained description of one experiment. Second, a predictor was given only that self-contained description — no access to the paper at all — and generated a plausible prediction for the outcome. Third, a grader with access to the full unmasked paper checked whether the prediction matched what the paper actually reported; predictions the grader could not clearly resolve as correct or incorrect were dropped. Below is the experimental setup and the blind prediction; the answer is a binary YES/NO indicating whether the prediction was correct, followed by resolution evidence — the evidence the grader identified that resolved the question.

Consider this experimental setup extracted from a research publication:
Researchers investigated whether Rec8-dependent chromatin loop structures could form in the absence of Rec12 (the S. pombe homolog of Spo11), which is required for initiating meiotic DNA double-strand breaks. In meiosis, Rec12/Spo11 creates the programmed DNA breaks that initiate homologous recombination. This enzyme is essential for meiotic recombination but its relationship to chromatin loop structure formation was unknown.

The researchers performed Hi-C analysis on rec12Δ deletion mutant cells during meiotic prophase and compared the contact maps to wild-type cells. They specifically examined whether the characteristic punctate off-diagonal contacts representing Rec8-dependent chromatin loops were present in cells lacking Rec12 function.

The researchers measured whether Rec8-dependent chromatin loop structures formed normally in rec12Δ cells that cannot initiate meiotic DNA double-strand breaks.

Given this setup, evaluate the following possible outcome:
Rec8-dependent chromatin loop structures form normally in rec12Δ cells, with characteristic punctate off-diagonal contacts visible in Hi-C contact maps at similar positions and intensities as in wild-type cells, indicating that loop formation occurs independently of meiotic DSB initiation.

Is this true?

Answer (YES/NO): YES